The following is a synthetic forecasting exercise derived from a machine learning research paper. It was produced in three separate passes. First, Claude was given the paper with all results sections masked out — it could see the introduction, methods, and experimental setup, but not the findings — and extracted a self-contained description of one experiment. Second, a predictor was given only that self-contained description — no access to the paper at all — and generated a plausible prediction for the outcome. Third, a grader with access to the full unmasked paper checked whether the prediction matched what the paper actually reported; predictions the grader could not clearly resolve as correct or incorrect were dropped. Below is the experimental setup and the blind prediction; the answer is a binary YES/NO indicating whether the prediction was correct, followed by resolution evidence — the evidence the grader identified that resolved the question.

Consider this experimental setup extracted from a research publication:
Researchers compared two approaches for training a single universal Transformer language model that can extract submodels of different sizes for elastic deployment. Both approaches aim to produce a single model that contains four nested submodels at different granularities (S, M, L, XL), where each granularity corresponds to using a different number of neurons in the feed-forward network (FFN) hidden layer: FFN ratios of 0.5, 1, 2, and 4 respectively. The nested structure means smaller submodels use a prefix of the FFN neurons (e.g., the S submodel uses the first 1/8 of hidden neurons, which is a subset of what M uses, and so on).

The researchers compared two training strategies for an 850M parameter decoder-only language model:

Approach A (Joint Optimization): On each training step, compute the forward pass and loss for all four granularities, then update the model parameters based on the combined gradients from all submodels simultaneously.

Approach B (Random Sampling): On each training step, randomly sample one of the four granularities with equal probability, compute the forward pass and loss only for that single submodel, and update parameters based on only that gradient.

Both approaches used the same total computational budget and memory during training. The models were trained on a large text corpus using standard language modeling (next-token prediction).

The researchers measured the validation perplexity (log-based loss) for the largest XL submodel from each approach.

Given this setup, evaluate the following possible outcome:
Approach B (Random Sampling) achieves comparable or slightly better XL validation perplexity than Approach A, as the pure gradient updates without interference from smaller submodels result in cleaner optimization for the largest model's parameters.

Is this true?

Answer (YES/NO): YES